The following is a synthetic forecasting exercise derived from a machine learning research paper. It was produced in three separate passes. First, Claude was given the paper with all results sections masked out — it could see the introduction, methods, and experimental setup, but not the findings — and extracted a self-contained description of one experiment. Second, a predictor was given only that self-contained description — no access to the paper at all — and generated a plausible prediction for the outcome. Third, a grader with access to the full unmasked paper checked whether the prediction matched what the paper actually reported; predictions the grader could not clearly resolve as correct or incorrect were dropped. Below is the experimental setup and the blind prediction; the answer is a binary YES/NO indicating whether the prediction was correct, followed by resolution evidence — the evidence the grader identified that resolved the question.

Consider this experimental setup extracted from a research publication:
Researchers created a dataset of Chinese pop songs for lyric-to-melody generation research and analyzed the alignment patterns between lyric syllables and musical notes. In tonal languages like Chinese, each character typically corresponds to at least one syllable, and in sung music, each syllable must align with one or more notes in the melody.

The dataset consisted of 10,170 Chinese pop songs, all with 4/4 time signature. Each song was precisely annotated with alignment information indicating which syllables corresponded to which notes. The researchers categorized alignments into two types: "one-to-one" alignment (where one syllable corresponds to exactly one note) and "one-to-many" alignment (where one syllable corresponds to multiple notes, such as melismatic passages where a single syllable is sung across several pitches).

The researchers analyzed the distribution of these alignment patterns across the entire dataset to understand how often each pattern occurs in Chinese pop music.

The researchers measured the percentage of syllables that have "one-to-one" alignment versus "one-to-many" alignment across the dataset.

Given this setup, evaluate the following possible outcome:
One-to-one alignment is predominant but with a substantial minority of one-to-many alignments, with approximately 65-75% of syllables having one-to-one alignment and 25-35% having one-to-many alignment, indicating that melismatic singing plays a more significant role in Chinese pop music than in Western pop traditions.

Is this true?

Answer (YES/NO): NO